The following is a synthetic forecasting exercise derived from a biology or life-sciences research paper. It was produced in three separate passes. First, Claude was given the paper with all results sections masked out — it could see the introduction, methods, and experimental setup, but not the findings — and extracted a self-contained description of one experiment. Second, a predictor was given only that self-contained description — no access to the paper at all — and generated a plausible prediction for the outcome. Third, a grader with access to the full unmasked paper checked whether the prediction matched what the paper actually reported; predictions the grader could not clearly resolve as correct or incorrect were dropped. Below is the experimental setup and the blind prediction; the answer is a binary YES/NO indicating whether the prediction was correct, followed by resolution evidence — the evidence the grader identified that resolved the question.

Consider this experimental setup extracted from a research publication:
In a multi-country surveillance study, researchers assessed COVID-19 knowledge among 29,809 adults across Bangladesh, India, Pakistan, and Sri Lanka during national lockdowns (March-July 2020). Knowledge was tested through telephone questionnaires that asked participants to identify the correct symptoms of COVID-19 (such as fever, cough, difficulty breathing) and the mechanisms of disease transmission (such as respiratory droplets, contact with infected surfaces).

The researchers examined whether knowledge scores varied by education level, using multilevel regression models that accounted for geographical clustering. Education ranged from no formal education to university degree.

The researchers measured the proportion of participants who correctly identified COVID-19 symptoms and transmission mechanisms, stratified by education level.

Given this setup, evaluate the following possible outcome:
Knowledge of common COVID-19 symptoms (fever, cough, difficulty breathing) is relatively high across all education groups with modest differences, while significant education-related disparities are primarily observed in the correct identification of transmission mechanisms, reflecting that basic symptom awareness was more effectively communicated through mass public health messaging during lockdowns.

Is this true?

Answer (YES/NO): NO